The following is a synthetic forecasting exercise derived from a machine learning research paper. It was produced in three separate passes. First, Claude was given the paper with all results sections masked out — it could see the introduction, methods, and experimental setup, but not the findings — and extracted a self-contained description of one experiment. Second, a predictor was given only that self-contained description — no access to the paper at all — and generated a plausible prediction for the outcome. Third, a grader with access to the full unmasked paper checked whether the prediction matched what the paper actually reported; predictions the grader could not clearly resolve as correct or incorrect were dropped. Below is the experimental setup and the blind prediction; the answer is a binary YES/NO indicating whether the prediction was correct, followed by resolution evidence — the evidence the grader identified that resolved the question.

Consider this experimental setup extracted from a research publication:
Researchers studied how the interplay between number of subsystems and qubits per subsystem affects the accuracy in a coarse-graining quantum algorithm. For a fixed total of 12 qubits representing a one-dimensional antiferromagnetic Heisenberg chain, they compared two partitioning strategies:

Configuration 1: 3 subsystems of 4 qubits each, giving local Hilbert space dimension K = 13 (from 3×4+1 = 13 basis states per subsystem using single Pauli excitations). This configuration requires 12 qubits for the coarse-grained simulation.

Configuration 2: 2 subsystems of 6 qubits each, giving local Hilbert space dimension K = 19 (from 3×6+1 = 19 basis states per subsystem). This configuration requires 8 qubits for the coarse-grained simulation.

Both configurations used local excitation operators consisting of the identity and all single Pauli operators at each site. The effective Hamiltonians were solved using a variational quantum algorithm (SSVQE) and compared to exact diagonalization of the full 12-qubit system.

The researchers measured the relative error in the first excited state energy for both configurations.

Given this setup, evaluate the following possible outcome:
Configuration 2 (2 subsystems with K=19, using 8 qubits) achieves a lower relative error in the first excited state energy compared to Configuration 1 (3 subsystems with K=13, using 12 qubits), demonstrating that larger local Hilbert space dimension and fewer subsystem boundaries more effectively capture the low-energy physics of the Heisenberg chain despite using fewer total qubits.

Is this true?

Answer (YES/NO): YES